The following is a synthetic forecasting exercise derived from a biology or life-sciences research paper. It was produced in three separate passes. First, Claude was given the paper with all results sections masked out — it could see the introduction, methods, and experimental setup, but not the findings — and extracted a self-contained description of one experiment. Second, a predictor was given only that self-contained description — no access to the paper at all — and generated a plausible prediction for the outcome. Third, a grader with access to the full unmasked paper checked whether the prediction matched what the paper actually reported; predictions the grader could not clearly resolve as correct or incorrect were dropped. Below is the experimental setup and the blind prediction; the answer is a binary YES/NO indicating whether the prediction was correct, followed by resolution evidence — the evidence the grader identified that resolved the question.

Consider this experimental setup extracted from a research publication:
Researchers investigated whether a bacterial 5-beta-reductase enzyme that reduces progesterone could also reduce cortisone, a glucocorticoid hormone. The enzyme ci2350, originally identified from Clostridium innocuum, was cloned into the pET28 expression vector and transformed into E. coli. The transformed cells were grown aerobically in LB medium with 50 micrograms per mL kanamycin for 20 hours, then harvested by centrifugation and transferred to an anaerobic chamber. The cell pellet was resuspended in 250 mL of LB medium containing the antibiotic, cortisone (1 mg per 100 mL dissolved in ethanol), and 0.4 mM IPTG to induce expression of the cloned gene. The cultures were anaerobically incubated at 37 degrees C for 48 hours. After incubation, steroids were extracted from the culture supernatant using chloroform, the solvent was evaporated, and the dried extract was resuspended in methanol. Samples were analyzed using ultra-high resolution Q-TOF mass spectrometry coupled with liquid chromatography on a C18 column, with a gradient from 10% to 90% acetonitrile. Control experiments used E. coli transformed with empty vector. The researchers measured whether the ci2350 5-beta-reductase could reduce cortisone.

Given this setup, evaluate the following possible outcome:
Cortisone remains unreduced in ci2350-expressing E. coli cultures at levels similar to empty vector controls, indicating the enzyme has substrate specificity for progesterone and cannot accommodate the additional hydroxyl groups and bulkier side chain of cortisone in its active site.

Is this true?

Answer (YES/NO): NO